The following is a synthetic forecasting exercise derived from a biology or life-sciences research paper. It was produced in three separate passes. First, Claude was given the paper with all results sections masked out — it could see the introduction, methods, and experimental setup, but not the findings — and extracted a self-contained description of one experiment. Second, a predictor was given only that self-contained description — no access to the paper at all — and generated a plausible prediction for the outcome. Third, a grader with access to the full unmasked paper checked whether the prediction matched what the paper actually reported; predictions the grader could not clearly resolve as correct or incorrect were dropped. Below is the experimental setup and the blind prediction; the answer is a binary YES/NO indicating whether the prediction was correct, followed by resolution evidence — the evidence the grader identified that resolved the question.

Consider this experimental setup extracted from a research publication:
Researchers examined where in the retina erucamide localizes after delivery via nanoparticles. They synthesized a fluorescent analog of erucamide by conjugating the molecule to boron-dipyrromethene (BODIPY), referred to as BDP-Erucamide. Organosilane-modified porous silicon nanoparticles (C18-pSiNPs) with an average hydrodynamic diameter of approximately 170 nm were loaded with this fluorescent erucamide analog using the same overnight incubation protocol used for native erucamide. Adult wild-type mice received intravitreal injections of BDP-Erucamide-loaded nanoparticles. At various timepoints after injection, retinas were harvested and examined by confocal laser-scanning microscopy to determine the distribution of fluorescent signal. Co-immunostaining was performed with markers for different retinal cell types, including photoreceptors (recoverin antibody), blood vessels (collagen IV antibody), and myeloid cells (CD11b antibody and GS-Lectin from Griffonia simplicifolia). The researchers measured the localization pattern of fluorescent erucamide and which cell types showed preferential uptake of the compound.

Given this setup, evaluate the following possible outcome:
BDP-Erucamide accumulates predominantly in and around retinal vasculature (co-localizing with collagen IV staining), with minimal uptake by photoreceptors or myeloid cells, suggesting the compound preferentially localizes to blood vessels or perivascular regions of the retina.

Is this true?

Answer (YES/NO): NO